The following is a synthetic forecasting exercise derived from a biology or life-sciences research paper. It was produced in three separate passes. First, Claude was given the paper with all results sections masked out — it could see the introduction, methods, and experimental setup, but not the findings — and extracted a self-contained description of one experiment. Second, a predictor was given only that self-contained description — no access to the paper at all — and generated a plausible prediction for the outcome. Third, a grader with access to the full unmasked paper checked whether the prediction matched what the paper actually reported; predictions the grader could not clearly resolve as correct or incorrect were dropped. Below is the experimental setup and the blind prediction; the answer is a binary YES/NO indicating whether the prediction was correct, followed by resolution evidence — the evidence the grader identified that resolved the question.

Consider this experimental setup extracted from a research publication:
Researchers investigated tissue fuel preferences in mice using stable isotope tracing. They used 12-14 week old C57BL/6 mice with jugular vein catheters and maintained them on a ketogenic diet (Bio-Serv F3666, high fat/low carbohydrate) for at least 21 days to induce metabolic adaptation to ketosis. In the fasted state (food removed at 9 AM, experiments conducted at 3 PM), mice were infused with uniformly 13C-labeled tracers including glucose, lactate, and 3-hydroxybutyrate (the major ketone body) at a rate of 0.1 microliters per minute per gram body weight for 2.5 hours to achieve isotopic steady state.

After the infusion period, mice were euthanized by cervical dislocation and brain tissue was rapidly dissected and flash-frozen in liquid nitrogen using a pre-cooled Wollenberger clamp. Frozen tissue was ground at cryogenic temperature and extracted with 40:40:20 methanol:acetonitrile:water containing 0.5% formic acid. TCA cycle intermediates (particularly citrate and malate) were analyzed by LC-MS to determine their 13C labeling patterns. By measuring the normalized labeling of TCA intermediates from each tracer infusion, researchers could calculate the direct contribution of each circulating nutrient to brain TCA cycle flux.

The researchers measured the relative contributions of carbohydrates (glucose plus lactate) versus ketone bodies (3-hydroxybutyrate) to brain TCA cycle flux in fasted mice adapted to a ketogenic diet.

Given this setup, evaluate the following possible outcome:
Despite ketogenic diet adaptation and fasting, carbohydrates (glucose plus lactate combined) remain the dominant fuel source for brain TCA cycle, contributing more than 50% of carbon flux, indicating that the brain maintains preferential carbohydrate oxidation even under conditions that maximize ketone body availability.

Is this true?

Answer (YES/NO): YES